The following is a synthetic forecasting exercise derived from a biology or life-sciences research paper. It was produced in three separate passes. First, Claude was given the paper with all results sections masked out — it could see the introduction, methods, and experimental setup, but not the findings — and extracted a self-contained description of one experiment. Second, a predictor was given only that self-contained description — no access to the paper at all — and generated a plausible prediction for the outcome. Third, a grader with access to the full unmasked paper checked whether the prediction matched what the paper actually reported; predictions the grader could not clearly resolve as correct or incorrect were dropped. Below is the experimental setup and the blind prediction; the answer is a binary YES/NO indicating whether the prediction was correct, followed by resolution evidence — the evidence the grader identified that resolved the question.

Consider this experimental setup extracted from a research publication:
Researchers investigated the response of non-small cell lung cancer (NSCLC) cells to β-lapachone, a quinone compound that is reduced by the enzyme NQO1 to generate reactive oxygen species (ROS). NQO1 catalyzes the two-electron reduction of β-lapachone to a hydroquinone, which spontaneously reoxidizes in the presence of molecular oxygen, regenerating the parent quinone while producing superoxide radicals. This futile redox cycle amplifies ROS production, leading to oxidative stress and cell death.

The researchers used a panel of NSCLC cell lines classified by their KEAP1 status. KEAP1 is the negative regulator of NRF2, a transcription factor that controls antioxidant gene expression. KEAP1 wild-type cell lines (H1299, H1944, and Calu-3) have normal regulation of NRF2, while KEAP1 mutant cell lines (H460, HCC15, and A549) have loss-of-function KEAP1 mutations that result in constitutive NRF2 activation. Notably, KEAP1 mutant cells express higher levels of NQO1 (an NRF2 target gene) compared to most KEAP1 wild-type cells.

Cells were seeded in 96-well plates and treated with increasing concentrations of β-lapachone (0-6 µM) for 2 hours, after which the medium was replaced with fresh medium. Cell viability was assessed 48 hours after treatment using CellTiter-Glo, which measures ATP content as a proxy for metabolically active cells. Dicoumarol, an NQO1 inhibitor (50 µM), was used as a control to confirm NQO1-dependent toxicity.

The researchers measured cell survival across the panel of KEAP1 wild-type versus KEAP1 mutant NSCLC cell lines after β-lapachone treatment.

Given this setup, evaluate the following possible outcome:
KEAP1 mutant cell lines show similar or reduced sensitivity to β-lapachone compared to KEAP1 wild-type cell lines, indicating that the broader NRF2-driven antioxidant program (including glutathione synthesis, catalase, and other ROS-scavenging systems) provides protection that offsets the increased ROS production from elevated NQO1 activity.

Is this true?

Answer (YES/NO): YES